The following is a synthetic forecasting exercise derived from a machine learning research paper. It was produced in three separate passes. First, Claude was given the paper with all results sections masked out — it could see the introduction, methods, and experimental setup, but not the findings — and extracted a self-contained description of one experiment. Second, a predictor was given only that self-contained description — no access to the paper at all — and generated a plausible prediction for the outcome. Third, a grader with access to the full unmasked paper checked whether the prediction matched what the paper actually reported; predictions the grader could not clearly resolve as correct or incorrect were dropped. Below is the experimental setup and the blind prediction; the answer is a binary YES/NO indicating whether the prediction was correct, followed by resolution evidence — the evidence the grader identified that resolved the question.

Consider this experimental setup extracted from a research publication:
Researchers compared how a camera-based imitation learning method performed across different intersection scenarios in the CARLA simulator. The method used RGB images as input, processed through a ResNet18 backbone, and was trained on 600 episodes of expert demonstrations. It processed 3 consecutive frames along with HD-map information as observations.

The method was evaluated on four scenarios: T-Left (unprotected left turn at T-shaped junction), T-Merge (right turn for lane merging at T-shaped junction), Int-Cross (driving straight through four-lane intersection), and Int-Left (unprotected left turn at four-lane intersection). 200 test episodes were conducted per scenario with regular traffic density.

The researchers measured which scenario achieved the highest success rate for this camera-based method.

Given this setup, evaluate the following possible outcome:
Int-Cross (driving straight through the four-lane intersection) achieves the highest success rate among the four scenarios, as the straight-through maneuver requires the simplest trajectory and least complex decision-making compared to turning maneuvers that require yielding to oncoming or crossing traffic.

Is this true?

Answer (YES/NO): NO